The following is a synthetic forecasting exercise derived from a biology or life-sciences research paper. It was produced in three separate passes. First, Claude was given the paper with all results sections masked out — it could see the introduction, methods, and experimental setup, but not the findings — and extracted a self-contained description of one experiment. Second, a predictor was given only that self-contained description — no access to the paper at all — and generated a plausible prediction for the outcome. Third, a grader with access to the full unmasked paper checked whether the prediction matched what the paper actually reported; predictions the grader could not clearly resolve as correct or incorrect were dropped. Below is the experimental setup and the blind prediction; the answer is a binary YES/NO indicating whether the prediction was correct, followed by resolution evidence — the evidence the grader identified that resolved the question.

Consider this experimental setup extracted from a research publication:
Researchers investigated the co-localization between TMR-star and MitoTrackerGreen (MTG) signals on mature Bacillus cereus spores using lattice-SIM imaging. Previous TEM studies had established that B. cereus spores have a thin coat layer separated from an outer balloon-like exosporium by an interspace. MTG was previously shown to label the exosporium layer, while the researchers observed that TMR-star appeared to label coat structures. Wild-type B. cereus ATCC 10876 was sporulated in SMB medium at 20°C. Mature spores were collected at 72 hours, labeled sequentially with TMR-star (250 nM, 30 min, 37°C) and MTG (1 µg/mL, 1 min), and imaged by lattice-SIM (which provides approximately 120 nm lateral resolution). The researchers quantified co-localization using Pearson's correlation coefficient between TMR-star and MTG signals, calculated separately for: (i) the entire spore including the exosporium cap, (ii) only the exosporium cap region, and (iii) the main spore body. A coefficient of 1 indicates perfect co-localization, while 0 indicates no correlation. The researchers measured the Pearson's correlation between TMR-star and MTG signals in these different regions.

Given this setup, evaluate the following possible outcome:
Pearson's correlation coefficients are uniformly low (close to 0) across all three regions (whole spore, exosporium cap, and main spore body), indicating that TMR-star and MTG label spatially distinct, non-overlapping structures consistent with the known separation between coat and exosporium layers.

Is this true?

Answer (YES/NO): NO